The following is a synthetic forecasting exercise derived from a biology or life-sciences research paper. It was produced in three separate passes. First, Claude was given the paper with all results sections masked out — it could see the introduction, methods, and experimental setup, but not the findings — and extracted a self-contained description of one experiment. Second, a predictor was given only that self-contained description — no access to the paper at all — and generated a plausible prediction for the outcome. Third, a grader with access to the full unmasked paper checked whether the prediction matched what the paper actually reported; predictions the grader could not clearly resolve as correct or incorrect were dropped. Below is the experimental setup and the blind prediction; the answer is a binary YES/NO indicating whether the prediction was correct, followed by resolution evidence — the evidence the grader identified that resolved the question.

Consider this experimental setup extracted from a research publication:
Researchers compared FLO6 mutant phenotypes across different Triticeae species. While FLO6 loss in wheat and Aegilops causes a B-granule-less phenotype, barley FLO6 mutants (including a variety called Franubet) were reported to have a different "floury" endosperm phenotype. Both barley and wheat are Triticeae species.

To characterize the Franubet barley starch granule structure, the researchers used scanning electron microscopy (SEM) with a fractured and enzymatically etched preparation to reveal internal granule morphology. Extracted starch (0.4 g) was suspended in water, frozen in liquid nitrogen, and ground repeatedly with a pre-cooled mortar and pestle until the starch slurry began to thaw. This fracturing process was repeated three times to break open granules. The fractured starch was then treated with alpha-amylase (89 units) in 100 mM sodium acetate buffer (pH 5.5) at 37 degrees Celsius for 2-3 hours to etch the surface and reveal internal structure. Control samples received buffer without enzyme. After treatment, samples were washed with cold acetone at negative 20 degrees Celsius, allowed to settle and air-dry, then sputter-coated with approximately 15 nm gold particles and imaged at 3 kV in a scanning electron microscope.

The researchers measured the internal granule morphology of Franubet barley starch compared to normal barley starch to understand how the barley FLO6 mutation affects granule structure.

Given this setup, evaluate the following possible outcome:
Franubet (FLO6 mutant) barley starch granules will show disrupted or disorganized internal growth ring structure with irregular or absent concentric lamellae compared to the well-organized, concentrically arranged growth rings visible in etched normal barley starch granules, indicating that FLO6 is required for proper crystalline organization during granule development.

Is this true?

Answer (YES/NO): NO